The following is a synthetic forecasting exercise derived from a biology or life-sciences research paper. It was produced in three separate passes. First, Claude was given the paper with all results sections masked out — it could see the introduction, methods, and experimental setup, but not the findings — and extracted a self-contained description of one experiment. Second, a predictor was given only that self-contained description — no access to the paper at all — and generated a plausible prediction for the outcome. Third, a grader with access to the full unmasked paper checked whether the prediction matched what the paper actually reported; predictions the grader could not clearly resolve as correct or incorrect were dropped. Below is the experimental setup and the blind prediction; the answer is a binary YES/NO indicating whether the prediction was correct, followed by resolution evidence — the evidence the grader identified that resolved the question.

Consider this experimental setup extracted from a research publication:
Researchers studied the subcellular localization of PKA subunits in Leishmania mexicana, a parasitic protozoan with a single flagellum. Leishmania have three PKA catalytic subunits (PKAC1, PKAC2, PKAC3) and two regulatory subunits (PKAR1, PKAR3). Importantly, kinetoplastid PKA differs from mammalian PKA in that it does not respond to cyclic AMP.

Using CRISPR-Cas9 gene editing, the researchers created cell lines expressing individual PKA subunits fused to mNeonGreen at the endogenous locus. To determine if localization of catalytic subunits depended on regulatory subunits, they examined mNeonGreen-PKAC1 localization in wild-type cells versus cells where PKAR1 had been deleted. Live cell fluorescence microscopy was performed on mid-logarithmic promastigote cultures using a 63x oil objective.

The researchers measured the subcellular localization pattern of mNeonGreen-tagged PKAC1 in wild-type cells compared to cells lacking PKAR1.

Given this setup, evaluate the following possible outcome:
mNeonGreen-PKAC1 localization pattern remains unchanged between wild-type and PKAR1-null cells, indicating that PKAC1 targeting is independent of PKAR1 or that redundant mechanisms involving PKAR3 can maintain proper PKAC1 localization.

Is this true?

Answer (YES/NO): NO